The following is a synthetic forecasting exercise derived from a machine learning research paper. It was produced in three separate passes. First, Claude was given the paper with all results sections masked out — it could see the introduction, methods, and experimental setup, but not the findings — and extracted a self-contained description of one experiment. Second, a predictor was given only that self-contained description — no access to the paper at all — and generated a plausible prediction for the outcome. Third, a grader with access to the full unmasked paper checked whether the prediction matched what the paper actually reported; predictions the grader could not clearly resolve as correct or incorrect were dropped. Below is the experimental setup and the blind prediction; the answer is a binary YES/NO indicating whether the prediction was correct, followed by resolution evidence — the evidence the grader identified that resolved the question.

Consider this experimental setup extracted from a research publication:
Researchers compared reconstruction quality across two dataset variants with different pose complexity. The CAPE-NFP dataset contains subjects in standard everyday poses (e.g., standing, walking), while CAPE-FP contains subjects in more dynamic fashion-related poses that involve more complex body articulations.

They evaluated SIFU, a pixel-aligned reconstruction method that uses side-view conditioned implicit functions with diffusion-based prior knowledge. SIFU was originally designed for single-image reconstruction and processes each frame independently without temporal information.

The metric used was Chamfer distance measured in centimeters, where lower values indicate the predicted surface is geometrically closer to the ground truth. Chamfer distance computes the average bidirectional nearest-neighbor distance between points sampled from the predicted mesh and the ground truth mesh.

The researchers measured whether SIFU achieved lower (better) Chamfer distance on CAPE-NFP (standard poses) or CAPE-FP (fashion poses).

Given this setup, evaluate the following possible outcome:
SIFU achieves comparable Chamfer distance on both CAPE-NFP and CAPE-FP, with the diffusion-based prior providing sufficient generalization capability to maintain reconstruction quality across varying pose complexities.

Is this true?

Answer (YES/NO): NO